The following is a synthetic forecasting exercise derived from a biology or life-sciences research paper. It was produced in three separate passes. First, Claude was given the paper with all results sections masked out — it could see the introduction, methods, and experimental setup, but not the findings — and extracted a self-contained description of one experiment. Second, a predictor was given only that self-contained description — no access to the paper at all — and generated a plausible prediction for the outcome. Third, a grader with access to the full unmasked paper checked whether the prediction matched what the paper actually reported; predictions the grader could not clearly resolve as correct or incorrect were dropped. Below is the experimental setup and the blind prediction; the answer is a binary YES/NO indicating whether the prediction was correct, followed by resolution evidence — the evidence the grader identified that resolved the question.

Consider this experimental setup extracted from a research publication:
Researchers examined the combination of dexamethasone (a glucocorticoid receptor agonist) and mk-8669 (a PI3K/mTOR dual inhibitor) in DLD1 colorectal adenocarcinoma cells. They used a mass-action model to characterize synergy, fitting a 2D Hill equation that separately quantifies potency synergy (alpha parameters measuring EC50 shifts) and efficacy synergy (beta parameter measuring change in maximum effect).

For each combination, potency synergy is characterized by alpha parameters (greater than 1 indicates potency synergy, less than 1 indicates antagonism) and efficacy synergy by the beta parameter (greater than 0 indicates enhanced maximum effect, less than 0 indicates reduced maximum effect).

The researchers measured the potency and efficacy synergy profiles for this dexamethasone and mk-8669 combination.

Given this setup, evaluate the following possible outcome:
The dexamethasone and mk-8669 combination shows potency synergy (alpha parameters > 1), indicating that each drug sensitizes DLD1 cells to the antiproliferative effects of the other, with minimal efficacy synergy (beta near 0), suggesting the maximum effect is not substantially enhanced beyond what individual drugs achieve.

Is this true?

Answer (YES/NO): NO